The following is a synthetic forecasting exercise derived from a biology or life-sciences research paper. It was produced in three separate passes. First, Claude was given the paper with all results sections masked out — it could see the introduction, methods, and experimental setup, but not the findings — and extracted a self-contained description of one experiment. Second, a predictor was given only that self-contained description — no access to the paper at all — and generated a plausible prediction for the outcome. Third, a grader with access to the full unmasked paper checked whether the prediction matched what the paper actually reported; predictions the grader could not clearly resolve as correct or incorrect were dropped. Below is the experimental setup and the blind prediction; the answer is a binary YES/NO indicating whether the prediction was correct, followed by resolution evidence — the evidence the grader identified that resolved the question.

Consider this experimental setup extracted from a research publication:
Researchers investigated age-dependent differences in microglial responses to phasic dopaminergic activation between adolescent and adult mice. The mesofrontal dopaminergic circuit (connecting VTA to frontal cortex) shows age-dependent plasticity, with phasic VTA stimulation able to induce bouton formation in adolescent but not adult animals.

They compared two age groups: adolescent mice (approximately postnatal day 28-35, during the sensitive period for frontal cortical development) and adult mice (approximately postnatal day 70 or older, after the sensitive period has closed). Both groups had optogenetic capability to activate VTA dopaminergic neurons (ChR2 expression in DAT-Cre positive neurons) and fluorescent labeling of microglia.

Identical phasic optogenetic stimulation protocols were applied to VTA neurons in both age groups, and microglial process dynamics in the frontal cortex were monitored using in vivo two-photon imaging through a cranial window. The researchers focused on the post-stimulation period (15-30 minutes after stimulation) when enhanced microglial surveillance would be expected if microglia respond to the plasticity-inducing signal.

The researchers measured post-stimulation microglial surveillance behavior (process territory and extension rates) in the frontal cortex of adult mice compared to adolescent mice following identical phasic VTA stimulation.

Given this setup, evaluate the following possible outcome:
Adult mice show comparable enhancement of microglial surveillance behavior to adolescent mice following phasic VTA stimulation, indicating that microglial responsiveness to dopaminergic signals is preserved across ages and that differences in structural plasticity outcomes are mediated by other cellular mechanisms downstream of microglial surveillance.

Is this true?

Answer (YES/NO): NO